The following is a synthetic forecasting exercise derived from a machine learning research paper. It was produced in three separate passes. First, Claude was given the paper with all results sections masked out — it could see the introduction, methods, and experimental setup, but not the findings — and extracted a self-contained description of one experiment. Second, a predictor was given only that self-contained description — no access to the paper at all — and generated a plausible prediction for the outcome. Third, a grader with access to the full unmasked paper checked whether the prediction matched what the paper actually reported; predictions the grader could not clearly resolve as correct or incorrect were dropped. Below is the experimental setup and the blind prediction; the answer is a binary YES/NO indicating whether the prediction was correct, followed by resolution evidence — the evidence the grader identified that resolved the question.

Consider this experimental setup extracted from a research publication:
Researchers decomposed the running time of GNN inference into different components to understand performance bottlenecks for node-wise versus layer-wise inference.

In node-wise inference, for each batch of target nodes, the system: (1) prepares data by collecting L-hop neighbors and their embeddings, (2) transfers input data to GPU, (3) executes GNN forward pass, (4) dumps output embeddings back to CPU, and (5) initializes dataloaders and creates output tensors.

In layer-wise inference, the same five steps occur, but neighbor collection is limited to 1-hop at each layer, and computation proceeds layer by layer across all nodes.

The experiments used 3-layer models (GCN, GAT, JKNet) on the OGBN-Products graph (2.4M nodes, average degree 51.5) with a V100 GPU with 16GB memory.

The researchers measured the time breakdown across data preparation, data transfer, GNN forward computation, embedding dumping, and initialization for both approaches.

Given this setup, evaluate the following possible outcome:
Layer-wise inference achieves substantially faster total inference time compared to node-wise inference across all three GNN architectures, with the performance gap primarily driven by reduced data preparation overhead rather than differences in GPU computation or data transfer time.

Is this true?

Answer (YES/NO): NO